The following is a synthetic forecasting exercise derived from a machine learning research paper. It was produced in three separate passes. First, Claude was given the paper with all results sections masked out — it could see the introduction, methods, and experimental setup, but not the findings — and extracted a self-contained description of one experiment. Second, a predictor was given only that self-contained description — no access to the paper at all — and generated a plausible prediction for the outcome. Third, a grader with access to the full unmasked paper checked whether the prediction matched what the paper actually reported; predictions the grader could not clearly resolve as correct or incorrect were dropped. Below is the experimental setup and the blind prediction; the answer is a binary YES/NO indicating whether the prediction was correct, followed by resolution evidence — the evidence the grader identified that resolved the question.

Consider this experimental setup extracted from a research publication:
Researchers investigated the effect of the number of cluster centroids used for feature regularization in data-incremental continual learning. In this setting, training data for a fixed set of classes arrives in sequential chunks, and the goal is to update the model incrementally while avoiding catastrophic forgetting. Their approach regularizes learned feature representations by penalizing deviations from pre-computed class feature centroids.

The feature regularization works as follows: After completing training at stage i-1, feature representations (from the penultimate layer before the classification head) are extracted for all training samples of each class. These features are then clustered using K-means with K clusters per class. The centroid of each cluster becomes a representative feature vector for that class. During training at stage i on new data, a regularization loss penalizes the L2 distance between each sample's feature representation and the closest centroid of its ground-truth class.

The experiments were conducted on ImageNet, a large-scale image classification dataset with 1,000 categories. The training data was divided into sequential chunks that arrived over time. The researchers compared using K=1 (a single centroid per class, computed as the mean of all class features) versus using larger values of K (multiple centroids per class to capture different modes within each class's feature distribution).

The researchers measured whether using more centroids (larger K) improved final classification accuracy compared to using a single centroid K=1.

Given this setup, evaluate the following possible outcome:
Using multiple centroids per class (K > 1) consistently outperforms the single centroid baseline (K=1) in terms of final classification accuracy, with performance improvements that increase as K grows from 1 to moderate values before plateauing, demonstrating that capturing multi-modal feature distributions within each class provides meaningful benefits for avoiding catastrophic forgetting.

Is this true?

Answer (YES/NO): NO